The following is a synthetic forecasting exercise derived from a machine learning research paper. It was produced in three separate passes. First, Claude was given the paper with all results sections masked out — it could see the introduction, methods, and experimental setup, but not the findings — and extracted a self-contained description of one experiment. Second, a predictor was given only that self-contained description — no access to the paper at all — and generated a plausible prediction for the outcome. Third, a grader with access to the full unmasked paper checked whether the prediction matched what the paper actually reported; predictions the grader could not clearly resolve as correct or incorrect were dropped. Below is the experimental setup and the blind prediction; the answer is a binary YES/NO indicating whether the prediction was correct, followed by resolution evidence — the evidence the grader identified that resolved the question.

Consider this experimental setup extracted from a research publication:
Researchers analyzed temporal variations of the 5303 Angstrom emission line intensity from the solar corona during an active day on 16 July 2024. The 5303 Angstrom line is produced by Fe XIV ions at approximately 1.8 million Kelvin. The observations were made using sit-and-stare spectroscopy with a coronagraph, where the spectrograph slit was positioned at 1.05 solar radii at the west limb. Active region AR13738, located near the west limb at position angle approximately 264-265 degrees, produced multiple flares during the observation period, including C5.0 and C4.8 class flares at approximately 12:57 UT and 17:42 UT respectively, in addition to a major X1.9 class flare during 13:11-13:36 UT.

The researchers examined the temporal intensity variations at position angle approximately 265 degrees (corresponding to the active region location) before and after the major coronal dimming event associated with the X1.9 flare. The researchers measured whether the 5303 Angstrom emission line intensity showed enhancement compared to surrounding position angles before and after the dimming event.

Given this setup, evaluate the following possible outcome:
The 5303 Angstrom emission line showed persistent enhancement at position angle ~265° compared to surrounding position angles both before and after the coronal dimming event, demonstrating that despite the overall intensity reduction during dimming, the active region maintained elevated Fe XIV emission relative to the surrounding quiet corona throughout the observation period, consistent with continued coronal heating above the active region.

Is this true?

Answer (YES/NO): YES